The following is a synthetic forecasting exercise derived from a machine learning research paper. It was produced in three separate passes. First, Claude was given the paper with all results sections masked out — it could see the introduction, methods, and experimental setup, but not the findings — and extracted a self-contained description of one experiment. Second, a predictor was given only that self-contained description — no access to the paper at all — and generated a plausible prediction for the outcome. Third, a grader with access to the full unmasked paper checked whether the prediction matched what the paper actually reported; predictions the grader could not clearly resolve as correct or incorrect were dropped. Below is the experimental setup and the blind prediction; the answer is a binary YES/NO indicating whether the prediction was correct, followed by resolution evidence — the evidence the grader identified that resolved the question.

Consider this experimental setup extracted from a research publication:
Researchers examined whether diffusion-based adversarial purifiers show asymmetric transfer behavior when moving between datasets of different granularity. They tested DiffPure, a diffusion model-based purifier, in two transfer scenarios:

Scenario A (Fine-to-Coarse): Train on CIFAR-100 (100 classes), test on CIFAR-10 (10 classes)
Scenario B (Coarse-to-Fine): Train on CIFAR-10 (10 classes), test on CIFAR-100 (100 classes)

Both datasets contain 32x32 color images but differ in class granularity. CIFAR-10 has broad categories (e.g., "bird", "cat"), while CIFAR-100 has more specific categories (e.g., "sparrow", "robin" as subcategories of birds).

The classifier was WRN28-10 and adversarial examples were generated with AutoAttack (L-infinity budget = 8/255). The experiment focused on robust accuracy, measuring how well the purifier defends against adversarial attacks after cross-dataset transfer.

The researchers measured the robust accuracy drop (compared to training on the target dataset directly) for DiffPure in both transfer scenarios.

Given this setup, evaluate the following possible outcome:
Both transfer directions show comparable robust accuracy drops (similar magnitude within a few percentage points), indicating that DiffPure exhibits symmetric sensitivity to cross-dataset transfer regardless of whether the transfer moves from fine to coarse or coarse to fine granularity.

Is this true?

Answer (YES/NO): YES